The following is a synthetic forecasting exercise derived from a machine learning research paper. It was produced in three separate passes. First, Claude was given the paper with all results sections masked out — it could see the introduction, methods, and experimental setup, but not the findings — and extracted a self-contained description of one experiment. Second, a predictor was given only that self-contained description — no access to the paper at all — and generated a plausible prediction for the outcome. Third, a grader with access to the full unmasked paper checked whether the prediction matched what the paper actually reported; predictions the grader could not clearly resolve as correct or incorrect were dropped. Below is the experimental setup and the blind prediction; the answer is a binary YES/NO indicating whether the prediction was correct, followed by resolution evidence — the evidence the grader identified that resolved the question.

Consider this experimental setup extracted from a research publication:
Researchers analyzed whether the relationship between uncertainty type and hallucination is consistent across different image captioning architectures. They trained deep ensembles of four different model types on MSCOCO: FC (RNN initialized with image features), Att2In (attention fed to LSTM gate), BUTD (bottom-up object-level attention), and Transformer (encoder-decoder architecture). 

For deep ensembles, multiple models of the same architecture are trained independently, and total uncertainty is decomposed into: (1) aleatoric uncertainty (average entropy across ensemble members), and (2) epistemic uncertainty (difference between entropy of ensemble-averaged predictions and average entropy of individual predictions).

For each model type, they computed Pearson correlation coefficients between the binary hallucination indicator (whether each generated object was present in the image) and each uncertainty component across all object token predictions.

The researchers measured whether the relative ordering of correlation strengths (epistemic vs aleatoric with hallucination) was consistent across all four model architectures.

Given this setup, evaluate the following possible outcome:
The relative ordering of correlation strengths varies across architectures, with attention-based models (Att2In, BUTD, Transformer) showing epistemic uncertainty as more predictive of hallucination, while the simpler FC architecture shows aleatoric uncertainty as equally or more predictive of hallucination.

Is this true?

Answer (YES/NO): NO